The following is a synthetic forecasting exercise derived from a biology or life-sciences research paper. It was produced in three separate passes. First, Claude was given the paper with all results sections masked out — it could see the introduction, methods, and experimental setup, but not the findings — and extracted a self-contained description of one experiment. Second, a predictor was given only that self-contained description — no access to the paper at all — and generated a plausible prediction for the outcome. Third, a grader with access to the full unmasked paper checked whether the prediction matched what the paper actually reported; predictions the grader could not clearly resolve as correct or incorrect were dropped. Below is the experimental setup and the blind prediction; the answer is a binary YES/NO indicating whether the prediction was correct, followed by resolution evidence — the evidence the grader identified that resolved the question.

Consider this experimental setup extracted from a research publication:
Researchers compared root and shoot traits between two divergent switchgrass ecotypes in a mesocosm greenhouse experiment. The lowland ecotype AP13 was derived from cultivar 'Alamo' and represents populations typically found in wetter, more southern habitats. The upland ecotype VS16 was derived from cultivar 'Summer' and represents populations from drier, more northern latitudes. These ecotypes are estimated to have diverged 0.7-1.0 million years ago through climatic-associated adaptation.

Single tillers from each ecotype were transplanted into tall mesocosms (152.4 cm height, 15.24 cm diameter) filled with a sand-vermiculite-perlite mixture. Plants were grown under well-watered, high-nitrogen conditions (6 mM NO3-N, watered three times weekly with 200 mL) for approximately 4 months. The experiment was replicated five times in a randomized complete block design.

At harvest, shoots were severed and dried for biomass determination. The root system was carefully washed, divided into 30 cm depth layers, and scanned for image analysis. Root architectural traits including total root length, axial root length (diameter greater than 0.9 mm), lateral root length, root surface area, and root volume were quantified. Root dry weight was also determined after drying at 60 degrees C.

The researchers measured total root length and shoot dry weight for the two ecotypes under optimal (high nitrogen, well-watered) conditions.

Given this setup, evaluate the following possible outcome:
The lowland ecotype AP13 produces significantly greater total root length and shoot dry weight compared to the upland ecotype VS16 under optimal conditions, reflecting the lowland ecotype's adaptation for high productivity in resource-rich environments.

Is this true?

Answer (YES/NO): NO